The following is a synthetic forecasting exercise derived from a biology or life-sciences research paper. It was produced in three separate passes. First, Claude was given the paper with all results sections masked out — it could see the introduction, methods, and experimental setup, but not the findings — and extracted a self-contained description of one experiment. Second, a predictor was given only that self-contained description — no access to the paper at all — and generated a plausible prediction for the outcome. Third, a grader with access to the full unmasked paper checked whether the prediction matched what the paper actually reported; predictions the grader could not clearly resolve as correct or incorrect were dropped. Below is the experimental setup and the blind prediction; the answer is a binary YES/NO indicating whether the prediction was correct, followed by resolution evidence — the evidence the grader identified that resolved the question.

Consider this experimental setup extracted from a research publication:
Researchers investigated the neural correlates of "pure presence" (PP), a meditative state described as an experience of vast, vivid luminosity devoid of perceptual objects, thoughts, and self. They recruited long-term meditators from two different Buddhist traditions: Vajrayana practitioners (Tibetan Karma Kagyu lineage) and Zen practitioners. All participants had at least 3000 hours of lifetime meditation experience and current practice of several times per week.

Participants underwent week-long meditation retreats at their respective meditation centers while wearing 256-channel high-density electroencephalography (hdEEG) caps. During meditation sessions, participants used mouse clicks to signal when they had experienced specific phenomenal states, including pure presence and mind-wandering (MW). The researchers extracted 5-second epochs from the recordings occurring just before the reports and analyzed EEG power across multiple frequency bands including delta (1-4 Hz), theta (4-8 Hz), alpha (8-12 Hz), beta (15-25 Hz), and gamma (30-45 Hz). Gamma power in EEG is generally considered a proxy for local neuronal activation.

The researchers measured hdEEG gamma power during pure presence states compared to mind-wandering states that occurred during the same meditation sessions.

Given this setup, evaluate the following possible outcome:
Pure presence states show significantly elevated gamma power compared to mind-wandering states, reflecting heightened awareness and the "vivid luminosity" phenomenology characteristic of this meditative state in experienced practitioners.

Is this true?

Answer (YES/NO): NO